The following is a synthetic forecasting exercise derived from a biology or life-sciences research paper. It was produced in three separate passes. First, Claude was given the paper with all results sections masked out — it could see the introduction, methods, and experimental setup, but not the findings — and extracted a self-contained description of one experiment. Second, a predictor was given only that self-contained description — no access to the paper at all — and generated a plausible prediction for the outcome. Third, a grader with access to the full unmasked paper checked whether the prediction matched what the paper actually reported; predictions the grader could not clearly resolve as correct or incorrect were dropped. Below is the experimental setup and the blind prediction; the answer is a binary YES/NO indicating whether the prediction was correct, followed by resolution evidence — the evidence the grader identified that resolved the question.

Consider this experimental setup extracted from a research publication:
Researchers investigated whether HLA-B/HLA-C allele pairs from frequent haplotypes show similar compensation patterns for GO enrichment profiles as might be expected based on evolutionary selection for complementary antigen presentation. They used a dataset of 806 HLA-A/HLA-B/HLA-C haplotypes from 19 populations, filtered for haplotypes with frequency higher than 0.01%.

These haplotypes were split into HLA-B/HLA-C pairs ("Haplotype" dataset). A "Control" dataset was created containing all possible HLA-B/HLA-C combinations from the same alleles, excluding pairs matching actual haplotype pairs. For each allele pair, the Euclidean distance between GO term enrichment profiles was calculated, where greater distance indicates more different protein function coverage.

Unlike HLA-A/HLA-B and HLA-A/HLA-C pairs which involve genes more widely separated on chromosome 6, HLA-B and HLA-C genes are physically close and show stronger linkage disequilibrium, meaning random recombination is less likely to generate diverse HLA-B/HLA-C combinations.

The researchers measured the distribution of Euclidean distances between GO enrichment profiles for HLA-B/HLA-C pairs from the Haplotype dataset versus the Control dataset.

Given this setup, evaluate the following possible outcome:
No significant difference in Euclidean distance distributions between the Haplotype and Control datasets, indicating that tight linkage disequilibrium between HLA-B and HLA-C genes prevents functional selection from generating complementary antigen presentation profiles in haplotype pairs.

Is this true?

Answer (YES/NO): YES